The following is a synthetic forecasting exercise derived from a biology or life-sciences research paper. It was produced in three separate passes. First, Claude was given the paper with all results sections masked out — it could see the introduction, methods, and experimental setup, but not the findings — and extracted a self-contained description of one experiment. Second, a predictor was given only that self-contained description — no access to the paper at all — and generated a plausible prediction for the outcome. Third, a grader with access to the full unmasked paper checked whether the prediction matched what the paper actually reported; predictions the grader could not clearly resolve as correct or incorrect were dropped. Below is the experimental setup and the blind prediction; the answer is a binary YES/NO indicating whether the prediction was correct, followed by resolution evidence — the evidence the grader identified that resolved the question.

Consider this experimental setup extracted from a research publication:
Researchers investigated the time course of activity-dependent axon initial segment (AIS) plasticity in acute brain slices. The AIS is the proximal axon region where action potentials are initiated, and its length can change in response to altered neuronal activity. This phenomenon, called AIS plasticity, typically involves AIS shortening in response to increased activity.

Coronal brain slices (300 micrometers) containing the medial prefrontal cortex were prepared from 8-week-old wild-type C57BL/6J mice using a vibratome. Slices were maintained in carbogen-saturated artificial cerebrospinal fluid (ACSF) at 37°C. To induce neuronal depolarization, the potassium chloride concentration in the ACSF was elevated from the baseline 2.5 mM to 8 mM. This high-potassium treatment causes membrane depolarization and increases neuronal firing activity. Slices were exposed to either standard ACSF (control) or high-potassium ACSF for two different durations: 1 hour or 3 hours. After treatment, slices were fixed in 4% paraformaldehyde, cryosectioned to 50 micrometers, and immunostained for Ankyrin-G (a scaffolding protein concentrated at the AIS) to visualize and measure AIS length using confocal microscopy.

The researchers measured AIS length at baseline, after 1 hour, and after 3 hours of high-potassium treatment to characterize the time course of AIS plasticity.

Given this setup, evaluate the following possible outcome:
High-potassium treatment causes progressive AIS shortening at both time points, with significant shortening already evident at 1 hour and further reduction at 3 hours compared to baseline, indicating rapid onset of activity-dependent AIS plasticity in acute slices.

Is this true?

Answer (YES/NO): NO